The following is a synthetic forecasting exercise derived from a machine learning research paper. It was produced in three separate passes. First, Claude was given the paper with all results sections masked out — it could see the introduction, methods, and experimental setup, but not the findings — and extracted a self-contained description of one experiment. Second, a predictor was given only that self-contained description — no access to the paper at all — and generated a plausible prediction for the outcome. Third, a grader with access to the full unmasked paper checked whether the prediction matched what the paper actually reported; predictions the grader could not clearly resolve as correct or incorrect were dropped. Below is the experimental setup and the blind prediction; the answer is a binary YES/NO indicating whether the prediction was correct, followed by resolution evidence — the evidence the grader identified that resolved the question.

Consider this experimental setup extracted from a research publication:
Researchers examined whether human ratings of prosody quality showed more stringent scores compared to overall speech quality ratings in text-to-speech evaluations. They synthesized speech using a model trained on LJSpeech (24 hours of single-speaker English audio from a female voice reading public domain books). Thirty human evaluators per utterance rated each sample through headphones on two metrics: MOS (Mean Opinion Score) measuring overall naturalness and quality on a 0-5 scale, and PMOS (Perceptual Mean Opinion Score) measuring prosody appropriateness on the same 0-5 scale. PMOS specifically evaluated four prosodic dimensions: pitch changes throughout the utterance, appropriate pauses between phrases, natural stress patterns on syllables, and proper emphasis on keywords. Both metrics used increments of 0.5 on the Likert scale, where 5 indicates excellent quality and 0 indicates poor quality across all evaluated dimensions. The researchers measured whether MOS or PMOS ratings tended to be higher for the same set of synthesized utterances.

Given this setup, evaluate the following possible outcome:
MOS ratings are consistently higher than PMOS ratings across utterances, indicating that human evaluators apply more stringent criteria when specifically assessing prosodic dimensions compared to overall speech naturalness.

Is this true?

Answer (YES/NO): YES